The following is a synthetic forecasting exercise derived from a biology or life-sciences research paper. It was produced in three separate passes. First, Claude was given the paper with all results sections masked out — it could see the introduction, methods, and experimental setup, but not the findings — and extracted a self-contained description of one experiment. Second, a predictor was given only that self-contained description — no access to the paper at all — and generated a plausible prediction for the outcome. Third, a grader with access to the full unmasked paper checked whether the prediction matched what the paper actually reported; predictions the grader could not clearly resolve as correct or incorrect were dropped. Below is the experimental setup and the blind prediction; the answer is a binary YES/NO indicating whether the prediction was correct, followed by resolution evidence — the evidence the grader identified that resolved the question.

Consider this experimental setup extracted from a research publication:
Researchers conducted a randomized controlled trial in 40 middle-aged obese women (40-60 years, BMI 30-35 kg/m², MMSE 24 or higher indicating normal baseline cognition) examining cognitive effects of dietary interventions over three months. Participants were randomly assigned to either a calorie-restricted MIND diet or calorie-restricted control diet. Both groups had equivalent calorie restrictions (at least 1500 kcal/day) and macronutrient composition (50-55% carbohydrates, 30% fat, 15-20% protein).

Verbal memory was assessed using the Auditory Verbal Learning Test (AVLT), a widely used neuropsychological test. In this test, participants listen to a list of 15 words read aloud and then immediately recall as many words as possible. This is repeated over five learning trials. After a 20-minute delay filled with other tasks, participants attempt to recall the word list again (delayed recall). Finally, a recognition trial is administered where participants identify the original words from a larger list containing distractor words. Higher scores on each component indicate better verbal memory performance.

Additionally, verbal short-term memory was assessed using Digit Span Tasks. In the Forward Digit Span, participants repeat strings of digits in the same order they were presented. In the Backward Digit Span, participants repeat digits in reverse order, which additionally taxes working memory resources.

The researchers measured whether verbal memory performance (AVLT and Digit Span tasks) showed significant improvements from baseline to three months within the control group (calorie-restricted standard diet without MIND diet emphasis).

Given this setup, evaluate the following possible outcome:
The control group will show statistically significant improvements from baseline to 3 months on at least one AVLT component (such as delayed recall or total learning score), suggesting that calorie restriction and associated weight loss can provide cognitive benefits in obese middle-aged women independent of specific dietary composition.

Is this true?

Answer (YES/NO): YES